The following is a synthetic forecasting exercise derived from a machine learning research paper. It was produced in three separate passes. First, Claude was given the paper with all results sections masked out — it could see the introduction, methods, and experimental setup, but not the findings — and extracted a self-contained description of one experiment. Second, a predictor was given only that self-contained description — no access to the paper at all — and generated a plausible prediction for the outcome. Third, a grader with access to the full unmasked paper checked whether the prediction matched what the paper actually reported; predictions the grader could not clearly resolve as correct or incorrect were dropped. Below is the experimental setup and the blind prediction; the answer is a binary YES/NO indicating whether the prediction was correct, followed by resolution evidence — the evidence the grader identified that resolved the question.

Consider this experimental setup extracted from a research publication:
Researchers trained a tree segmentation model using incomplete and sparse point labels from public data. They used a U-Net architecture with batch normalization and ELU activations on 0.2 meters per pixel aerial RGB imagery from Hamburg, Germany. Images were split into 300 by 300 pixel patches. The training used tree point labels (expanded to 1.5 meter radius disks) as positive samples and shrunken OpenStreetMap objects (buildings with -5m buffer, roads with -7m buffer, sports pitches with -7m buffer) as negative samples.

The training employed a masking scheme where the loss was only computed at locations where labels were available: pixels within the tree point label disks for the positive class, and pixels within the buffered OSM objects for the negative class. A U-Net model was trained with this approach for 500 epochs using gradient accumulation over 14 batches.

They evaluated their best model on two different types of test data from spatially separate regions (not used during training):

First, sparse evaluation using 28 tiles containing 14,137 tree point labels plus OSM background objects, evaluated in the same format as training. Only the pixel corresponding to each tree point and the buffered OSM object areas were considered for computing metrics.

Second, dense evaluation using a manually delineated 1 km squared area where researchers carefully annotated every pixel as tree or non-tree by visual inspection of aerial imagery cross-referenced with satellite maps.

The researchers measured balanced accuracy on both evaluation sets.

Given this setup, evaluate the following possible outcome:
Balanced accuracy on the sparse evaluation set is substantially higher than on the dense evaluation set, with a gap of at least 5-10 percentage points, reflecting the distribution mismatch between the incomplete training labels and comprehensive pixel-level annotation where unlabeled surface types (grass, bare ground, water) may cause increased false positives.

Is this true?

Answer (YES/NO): NO